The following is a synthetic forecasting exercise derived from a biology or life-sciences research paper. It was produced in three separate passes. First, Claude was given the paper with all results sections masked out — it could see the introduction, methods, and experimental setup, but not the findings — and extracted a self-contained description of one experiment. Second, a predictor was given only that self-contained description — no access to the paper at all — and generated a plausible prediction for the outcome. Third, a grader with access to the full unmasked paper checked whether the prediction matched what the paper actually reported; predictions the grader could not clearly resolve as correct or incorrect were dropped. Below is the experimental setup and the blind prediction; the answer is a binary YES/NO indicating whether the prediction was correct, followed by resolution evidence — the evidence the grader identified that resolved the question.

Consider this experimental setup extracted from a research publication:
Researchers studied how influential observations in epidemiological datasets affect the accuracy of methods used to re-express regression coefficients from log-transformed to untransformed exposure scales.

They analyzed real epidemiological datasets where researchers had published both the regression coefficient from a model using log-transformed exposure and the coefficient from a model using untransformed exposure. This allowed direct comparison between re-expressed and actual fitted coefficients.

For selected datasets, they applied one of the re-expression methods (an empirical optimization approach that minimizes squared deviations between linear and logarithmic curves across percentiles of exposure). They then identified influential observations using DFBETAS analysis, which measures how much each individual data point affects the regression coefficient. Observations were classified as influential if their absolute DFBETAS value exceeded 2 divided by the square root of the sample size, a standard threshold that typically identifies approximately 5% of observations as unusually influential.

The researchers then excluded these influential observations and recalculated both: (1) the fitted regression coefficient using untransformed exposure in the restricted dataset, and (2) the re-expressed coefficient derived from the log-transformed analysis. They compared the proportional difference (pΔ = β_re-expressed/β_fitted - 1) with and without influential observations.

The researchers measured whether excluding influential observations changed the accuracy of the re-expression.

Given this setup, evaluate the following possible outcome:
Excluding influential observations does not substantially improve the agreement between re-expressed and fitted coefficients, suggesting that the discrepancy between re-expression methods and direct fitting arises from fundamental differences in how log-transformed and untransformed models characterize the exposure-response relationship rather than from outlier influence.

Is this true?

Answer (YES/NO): NO